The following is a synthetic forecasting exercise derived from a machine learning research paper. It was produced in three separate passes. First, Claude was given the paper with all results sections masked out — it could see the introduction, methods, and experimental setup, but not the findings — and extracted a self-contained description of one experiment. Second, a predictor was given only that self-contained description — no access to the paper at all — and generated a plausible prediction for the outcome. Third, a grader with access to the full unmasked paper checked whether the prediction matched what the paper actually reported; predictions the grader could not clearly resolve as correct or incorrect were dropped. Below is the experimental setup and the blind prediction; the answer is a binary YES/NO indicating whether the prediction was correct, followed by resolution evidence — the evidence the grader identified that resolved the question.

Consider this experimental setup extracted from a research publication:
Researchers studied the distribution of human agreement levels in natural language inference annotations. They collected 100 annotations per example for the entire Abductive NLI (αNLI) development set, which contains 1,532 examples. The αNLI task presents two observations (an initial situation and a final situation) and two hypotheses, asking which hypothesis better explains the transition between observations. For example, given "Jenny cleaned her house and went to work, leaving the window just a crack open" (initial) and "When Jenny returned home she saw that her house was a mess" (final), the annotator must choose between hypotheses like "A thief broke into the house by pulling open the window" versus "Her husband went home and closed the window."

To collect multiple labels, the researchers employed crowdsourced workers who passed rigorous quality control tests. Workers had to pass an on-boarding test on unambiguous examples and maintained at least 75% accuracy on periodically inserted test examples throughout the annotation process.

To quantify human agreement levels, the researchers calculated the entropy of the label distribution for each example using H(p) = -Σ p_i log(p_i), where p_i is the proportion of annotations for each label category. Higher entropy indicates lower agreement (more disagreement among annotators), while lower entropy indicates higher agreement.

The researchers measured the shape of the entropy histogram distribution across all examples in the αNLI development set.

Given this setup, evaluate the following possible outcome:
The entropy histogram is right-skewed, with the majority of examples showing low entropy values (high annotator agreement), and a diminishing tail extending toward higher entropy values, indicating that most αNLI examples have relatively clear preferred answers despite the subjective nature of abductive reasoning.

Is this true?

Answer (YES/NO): NO